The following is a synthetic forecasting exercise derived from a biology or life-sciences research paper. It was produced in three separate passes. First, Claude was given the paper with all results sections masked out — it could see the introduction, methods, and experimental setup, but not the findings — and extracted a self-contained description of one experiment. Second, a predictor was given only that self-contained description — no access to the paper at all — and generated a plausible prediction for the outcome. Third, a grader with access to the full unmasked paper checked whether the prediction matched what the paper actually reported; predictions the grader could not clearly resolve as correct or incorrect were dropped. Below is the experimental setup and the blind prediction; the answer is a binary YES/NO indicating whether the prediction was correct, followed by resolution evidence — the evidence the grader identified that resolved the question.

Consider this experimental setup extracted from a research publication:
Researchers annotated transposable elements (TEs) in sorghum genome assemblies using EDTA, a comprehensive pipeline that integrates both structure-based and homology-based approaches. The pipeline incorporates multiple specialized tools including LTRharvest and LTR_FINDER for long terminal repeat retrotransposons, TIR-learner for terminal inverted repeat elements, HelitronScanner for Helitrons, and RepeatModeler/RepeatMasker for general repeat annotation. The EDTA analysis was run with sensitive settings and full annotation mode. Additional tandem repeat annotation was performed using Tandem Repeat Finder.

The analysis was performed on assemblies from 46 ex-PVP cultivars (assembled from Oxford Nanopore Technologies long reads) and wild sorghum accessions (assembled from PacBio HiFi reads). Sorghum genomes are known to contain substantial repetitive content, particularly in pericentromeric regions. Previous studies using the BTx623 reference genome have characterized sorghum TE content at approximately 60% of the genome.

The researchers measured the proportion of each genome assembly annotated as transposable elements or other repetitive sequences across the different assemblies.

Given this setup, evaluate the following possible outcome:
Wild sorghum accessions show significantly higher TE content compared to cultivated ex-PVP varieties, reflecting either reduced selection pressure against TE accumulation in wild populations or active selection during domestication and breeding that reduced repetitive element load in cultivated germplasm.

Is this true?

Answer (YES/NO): NO